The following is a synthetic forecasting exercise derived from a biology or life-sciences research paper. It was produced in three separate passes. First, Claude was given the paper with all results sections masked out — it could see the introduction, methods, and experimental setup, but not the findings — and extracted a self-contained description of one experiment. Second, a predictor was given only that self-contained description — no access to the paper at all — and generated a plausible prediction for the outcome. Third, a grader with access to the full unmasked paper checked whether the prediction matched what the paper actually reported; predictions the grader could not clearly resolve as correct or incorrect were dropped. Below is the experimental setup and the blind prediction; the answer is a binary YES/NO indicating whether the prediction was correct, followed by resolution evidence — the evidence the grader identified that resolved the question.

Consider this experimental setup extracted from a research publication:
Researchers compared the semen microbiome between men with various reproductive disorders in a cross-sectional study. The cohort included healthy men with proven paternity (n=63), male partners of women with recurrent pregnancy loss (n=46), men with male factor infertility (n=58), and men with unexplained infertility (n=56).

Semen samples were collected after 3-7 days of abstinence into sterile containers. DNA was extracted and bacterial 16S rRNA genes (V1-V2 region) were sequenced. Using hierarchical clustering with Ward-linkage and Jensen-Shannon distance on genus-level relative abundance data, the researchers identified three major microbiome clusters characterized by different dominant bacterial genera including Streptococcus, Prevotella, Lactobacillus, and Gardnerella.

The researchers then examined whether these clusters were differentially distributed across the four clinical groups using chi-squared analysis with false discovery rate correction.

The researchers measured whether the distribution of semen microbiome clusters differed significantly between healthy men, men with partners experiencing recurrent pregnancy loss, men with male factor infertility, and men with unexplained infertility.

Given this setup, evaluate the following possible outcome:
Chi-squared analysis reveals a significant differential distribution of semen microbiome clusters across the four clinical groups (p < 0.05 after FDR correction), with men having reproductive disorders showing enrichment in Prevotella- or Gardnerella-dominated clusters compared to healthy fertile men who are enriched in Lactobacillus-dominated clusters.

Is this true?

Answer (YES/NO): NO